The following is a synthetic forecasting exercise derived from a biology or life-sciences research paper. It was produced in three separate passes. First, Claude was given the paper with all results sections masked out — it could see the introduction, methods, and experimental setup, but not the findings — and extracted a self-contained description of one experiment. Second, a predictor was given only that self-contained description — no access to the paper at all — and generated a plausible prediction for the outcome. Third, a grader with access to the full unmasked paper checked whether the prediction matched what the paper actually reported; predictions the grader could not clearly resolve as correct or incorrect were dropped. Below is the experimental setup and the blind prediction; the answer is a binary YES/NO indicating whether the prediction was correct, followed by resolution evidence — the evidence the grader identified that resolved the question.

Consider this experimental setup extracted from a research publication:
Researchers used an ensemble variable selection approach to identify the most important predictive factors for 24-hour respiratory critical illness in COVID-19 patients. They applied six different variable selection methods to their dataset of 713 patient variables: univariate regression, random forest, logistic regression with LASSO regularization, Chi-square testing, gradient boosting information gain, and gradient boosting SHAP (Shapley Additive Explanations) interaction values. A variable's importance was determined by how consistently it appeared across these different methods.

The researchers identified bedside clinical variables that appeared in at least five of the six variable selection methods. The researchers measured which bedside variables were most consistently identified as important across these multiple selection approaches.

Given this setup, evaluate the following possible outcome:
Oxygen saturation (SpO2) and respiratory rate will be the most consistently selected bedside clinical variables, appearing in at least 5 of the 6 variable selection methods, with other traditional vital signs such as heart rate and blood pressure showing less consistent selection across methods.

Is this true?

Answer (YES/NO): NO